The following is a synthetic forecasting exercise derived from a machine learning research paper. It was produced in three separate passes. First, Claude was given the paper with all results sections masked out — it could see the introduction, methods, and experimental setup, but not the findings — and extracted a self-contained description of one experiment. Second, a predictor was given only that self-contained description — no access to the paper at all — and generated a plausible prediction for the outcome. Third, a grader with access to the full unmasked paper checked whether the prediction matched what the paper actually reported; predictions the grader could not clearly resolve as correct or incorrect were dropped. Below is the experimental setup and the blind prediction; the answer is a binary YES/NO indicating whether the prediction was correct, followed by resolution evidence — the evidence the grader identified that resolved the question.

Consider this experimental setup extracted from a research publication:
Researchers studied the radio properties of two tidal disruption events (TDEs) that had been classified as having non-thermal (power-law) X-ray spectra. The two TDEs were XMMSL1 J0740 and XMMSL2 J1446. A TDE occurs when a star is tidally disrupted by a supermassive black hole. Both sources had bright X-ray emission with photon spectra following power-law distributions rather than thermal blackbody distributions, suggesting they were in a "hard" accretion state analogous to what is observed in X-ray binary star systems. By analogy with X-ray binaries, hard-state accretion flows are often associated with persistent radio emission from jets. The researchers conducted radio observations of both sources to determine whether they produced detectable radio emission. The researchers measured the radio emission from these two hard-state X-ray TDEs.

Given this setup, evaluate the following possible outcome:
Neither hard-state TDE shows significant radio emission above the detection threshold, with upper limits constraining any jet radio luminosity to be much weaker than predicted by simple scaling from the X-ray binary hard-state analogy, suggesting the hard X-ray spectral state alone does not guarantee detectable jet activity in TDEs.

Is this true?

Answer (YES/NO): NO